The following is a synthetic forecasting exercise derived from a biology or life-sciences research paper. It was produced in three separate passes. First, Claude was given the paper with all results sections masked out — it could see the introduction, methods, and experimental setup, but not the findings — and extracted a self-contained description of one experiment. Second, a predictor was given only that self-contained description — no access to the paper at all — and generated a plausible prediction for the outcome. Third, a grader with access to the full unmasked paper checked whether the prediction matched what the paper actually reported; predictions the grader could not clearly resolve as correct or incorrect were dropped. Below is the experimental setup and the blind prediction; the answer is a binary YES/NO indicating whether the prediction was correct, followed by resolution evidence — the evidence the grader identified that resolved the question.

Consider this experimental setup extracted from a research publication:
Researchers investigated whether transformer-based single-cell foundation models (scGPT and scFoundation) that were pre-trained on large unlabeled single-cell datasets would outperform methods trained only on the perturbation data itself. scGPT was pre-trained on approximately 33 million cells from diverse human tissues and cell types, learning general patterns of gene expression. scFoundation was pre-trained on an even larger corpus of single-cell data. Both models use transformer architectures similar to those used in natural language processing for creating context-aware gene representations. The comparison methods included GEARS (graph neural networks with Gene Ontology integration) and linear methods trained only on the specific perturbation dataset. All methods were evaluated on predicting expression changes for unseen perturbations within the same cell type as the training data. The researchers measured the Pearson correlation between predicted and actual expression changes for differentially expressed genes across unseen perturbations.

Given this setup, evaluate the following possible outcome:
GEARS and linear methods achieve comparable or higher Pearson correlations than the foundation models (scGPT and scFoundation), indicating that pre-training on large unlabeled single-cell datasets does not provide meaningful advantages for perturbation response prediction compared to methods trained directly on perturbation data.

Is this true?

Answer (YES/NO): NO